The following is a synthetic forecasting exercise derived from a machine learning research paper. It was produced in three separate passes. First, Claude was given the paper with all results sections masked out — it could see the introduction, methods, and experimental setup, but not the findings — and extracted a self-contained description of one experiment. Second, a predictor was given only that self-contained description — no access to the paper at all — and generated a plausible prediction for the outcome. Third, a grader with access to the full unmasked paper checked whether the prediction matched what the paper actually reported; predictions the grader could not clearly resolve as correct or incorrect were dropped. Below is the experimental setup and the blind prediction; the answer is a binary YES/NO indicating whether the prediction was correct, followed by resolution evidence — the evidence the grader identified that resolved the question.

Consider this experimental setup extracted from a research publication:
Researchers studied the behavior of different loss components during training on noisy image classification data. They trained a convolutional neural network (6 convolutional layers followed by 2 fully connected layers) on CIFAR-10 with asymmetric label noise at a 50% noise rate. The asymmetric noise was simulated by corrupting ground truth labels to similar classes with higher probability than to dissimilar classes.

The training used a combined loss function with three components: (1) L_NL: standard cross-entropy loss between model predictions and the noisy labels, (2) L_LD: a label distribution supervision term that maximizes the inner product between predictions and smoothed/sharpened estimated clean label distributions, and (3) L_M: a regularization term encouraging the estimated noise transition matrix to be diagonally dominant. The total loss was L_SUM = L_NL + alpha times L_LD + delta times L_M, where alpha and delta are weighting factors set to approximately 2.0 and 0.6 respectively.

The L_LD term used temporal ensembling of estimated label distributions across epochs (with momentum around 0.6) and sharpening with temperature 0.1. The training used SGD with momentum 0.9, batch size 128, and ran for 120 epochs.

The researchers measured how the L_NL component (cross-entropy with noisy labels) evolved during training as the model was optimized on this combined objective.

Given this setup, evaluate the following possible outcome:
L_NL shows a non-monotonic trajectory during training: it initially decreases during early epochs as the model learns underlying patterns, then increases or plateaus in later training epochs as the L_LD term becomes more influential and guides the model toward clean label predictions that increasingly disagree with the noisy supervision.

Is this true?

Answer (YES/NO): NO